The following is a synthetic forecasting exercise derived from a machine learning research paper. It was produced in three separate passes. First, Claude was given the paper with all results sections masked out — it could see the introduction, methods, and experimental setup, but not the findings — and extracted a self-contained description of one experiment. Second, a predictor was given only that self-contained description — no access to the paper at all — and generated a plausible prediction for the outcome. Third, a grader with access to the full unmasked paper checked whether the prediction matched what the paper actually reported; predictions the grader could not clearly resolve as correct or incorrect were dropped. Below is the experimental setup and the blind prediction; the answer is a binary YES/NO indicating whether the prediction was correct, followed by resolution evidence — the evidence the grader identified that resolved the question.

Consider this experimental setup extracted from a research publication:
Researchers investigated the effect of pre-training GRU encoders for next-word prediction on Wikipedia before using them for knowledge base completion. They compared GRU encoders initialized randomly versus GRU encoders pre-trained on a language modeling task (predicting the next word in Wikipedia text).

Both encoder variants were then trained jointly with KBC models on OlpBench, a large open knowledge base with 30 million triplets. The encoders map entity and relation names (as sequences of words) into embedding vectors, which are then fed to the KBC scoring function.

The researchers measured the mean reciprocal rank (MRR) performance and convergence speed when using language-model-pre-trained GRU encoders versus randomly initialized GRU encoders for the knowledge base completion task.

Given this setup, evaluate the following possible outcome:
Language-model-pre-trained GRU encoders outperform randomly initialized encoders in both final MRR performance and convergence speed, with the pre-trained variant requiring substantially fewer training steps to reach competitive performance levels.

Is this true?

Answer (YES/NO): NO